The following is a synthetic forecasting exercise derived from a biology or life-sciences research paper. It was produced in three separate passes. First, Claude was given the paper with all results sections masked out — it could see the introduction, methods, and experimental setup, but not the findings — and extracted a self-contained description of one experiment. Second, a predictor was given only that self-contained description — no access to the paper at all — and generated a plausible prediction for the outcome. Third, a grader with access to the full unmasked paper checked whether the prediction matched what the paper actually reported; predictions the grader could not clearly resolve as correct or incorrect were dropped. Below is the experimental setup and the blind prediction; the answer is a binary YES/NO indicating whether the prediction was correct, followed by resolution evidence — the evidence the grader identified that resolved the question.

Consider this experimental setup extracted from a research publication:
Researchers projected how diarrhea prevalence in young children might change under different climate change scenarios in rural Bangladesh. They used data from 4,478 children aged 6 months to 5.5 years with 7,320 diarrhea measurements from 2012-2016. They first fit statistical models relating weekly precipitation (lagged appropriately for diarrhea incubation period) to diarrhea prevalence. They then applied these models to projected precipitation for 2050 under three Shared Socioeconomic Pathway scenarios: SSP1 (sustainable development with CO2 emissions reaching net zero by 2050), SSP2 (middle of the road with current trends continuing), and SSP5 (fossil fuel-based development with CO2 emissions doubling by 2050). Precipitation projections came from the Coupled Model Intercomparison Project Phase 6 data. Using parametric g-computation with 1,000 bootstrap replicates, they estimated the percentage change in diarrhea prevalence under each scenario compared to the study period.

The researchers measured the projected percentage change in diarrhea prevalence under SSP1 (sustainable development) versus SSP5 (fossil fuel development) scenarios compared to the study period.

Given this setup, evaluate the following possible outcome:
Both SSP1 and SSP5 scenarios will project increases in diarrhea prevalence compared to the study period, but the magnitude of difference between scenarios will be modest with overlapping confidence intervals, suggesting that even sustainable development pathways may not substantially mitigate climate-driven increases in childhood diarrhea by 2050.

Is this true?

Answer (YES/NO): NO